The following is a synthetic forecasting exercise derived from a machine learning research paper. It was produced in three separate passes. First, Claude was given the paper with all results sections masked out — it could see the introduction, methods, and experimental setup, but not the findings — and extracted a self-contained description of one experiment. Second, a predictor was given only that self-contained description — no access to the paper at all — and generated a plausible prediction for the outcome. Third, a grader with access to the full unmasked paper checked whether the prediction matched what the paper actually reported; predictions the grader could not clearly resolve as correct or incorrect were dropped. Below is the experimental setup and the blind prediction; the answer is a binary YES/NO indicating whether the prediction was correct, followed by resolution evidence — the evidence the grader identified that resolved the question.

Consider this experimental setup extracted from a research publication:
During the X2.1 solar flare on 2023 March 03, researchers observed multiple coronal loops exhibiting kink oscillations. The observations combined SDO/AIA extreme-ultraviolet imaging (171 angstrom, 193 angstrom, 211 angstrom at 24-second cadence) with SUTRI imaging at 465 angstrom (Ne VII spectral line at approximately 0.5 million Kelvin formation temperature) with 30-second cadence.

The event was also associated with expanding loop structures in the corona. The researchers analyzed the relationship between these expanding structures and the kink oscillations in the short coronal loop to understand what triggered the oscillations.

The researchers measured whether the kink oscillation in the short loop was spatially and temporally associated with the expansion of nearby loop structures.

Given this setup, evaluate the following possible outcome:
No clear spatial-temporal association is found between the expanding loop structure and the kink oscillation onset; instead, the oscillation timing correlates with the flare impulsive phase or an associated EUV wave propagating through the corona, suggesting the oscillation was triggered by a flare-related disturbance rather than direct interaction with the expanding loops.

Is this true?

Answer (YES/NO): NO